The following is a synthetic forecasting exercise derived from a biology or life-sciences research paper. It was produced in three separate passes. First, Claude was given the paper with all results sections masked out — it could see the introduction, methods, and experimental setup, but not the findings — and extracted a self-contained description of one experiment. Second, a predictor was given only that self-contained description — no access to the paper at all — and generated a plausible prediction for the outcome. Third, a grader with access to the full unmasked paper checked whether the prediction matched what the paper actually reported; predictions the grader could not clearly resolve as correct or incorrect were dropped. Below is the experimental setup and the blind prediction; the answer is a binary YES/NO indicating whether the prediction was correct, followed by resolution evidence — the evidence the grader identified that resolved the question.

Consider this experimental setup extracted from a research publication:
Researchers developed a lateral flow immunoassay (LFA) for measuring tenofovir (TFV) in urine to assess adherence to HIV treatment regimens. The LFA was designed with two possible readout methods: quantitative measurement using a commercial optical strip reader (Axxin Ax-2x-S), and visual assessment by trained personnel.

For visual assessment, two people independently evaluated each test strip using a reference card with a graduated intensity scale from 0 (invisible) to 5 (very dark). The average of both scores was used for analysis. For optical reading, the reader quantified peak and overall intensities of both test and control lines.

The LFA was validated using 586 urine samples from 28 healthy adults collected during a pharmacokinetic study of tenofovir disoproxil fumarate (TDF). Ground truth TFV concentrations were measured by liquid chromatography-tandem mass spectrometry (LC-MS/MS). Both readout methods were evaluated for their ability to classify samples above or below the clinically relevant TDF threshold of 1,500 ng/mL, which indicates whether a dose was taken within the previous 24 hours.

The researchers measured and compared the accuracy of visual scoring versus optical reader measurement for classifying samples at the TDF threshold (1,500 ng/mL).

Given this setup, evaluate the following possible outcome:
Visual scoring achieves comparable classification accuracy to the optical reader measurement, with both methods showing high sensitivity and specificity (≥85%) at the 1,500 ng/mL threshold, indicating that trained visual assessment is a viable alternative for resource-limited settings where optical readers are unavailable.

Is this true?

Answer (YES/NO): YES